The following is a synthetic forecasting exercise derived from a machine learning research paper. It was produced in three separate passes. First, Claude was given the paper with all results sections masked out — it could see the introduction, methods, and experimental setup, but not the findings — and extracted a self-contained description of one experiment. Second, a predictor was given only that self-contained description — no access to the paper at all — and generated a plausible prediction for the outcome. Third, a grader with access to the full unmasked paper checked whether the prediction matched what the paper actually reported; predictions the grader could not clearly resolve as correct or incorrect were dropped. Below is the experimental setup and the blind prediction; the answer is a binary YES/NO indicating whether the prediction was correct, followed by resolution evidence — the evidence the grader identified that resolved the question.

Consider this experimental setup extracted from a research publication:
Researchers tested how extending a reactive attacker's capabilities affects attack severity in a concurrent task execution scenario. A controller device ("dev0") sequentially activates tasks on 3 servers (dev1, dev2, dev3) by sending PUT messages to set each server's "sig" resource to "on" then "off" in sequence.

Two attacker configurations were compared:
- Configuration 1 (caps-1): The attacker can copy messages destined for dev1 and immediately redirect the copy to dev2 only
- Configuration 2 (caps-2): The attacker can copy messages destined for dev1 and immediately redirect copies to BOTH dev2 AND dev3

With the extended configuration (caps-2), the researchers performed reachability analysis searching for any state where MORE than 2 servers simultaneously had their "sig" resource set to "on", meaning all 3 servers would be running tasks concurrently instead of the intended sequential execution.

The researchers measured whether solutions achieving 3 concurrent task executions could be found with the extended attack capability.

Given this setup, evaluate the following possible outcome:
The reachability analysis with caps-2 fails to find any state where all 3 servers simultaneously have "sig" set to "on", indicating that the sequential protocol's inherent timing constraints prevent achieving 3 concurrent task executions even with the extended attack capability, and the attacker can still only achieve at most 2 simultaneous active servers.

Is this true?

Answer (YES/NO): NO